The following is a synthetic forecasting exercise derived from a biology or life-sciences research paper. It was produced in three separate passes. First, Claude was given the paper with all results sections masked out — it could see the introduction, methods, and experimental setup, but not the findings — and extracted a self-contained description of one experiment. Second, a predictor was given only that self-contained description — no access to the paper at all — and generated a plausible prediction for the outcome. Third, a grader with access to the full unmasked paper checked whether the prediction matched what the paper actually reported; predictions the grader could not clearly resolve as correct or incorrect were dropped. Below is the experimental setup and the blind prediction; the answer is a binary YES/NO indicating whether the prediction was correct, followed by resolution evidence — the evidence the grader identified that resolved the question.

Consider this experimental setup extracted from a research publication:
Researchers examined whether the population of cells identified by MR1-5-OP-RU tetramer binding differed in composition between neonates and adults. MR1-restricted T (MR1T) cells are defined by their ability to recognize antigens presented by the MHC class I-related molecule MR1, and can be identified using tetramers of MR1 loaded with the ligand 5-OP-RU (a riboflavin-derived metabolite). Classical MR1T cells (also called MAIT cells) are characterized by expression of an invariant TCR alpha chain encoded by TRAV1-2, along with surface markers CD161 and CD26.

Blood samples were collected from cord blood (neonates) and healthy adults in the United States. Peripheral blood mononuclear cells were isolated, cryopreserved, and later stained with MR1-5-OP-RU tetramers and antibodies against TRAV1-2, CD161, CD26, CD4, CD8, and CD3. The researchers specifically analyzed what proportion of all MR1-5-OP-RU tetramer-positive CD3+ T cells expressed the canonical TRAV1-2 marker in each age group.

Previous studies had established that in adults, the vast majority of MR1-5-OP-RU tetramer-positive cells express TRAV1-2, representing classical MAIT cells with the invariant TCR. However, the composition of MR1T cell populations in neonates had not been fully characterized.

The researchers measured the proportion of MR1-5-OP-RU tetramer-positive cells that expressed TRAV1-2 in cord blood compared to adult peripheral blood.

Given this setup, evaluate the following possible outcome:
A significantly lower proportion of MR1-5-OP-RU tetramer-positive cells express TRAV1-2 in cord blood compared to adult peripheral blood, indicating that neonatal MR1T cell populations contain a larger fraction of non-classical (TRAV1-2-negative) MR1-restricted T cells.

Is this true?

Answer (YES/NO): YES